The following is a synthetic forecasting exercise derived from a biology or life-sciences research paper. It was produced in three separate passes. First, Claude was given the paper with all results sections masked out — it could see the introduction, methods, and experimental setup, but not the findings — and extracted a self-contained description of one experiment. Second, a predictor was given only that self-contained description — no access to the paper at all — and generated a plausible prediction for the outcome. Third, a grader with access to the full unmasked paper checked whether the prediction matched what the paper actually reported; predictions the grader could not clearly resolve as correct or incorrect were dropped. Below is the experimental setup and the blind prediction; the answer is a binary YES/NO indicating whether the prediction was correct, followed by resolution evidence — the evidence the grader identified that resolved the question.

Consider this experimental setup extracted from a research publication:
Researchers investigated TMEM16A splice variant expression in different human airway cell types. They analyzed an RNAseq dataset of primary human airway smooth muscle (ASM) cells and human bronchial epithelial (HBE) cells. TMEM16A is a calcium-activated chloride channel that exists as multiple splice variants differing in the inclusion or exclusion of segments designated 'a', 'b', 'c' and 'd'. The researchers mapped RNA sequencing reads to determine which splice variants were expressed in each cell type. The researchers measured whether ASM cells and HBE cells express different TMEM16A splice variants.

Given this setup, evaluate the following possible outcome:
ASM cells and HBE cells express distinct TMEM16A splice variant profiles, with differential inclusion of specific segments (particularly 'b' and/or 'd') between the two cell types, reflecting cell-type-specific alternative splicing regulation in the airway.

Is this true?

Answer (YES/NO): YES